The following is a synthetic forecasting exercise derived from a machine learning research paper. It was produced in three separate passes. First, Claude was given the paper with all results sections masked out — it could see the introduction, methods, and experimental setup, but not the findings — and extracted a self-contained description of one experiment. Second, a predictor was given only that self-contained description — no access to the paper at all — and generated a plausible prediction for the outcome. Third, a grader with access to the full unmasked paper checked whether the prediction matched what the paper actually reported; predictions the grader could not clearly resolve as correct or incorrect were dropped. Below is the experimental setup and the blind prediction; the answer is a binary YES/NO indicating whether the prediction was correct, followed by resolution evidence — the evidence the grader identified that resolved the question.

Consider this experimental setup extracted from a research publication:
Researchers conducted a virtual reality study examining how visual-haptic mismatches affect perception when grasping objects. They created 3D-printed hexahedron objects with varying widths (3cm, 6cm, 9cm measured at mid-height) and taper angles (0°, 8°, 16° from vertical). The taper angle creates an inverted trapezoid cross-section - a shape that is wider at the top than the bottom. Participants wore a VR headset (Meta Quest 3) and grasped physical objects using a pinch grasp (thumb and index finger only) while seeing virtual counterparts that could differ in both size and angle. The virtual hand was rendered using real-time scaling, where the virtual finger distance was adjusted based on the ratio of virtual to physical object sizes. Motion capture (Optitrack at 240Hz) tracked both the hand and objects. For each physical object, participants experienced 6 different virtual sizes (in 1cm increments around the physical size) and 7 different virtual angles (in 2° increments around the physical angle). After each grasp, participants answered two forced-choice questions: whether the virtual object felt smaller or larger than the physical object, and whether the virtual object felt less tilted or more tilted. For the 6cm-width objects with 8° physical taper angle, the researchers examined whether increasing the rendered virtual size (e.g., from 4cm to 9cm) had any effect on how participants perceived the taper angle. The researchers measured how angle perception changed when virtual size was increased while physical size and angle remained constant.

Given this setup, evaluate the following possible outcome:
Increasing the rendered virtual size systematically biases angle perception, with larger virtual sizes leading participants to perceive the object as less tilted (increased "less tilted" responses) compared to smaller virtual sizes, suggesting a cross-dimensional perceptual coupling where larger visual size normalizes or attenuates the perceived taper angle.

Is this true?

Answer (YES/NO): YES